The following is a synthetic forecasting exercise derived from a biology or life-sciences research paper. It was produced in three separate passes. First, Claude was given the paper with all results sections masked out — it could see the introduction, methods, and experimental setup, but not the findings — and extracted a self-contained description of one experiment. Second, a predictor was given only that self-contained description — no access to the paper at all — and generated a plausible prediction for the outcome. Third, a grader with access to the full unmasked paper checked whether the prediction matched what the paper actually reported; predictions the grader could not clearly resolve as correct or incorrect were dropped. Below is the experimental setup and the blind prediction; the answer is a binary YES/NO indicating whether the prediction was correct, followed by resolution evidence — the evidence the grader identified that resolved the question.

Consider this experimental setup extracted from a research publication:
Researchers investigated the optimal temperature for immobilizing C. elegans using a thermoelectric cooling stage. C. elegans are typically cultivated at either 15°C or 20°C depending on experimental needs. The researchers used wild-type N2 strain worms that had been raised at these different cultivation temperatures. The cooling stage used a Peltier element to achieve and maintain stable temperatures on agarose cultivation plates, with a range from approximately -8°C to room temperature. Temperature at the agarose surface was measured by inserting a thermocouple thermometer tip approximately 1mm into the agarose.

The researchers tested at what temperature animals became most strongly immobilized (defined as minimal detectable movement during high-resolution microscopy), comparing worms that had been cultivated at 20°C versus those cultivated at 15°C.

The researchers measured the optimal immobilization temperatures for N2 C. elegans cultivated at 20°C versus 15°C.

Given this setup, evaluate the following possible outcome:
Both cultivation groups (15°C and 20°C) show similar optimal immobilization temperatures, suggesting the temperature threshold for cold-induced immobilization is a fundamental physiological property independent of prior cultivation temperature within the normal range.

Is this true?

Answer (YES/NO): NO